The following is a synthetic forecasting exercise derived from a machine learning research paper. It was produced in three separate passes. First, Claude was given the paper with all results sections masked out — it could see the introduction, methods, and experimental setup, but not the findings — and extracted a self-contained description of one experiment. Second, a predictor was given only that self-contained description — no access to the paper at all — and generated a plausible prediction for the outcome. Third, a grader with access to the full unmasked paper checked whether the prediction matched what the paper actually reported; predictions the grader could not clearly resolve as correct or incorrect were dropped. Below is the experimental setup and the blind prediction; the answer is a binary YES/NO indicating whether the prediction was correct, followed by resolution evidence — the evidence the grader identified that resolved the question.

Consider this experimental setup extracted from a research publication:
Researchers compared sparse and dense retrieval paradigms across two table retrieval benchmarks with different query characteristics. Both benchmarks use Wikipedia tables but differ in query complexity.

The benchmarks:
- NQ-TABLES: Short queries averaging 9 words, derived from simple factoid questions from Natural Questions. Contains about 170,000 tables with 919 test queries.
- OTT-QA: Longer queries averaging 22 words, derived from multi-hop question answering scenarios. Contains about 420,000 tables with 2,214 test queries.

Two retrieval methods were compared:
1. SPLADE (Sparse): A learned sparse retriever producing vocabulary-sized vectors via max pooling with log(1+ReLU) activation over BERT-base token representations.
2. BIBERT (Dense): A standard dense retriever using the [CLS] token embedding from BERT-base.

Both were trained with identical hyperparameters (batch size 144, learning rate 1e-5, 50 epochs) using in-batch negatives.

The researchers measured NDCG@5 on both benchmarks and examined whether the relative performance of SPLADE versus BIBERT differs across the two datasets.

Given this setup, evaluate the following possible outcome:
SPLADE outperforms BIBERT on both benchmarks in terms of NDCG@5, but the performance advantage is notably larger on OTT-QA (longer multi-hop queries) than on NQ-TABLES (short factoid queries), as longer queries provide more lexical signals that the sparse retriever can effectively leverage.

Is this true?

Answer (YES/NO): NO